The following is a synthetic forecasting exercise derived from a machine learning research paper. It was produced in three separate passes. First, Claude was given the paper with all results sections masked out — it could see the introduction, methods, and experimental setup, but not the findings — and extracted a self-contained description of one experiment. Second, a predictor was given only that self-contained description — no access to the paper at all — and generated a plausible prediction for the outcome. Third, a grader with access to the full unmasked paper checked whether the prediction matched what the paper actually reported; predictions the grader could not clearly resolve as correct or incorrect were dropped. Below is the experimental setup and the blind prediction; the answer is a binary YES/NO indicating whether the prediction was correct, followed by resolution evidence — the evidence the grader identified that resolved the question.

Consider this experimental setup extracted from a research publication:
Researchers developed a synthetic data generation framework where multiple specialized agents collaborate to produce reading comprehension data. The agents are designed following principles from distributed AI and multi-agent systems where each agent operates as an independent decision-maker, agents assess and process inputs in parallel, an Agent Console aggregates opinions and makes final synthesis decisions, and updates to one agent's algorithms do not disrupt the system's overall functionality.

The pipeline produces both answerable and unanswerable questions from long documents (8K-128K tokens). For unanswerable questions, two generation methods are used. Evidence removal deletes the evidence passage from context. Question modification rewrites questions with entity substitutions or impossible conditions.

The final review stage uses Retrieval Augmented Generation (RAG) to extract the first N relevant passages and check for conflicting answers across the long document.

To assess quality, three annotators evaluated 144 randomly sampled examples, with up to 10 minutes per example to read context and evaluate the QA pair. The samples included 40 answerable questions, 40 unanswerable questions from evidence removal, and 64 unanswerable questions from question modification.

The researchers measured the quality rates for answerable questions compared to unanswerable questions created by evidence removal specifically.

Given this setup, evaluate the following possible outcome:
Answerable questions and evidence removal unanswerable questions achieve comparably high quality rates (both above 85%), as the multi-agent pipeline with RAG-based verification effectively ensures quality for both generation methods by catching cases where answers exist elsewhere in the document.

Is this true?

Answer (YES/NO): YES